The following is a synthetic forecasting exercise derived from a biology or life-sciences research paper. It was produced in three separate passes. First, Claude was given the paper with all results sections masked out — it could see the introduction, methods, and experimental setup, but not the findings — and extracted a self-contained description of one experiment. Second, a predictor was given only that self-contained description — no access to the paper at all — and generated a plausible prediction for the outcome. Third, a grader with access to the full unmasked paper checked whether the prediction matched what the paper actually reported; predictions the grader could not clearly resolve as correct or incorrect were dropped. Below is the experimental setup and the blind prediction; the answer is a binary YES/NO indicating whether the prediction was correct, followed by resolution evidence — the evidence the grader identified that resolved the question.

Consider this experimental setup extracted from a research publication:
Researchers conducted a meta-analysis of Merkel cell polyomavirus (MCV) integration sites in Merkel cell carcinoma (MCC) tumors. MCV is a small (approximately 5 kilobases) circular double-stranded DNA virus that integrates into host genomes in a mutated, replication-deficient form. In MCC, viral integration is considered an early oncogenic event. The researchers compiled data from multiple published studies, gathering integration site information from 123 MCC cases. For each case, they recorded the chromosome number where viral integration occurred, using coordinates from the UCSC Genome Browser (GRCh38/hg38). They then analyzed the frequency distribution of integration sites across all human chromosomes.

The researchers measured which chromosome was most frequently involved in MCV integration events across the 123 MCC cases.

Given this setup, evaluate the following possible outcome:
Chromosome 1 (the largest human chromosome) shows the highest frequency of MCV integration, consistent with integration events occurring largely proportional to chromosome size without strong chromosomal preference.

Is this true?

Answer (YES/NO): NO